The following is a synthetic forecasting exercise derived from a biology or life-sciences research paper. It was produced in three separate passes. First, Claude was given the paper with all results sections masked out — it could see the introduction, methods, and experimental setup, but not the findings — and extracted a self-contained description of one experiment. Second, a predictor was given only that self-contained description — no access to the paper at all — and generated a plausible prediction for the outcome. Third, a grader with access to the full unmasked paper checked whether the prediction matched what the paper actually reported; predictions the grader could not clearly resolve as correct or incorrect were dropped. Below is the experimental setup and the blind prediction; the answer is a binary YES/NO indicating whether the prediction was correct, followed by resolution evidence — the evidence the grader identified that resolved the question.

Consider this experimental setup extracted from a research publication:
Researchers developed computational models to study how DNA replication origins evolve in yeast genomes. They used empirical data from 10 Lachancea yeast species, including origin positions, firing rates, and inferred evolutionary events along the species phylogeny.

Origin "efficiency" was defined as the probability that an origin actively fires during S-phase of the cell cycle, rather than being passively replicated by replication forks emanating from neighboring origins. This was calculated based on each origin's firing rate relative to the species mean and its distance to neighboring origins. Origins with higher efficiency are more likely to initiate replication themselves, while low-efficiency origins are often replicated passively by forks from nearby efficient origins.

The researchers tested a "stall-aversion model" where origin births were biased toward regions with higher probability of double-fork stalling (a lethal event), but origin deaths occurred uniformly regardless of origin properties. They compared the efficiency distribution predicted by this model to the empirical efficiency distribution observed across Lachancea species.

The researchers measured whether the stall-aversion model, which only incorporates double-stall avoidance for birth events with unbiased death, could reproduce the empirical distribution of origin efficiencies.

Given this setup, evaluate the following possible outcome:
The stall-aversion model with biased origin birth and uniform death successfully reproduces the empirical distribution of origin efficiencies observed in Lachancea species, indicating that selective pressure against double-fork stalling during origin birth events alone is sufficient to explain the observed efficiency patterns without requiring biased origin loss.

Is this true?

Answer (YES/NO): NO